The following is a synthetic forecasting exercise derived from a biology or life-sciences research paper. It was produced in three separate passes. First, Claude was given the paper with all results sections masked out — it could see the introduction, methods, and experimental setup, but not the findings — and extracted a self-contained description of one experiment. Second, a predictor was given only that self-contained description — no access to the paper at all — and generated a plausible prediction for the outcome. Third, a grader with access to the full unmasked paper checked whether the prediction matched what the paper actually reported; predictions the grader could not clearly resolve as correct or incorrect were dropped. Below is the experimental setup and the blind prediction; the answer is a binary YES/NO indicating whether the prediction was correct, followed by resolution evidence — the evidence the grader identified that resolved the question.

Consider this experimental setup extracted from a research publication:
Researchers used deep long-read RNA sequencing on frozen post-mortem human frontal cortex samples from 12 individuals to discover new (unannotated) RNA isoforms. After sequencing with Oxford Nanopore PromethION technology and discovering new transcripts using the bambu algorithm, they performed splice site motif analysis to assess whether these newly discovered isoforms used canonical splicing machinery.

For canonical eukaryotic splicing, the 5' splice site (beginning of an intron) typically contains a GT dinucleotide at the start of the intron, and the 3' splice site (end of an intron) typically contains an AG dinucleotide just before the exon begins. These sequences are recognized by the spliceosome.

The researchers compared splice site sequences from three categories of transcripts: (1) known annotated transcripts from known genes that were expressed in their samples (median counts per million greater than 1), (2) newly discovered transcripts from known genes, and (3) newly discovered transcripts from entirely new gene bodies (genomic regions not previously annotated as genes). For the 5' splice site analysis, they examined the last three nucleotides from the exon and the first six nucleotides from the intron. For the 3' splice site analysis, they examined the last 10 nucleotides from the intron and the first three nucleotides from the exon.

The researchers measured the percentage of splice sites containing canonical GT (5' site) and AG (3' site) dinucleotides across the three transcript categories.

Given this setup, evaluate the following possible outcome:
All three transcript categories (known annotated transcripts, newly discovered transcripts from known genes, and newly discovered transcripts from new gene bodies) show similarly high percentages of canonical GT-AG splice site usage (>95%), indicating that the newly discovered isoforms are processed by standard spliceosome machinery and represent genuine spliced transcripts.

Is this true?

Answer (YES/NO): NO